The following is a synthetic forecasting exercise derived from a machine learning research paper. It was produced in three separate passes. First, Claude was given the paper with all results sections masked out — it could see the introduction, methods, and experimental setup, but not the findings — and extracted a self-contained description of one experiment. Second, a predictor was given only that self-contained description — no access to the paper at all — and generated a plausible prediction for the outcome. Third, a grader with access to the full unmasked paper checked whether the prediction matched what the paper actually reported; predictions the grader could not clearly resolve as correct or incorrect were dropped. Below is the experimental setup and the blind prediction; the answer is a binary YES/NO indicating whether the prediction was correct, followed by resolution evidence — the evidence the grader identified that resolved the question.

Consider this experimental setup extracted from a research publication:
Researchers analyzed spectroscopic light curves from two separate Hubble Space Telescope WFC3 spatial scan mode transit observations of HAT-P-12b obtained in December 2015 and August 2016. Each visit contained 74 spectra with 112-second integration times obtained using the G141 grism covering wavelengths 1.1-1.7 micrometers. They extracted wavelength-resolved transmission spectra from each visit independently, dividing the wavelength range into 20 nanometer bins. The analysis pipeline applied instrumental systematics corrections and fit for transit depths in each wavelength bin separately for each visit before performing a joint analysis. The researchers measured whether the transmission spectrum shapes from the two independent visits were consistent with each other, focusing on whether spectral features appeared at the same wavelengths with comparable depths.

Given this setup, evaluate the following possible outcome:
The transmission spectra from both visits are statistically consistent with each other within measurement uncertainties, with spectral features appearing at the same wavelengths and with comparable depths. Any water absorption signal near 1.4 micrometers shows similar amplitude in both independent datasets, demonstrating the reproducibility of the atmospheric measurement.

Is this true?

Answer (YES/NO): YES